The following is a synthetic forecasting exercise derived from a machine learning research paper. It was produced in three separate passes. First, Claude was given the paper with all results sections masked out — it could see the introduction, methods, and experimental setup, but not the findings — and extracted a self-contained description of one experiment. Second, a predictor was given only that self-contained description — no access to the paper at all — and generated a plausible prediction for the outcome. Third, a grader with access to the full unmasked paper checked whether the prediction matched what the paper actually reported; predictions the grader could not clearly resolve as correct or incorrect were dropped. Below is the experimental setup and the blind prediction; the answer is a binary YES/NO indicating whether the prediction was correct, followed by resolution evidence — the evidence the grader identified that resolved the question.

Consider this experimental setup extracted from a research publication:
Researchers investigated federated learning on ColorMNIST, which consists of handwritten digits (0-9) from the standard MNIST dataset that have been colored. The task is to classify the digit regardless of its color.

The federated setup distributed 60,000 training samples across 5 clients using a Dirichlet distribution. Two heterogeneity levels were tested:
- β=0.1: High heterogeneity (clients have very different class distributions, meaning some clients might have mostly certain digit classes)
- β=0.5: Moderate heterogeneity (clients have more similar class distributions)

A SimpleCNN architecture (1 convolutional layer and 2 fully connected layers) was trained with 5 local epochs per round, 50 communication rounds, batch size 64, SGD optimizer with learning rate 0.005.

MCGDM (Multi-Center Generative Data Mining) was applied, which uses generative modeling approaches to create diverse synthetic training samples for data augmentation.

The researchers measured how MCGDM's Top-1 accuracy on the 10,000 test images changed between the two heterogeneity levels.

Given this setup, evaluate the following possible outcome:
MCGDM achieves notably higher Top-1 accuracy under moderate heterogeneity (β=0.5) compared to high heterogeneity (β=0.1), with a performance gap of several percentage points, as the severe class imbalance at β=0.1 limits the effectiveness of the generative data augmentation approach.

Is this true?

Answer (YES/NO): YES